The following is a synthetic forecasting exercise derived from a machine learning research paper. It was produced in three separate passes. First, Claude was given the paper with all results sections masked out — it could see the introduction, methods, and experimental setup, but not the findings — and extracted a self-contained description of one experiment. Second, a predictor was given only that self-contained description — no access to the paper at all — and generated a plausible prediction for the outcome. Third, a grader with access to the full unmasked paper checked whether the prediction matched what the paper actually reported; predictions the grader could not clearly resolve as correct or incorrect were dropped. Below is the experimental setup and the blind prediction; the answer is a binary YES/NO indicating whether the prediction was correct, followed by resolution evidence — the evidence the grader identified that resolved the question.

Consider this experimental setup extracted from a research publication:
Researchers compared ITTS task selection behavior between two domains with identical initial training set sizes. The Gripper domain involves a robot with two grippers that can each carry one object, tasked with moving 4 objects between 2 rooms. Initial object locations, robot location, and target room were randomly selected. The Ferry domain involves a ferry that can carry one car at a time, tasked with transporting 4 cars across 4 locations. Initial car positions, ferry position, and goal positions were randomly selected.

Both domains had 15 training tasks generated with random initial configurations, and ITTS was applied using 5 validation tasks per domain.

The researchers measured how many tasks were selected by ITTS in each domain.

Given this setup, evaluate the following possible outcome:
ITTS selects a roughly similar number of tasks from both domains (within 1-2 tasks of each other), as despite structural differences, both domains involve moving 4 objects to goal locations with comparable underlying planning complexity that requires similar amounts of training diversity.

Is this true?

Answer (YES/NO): YES